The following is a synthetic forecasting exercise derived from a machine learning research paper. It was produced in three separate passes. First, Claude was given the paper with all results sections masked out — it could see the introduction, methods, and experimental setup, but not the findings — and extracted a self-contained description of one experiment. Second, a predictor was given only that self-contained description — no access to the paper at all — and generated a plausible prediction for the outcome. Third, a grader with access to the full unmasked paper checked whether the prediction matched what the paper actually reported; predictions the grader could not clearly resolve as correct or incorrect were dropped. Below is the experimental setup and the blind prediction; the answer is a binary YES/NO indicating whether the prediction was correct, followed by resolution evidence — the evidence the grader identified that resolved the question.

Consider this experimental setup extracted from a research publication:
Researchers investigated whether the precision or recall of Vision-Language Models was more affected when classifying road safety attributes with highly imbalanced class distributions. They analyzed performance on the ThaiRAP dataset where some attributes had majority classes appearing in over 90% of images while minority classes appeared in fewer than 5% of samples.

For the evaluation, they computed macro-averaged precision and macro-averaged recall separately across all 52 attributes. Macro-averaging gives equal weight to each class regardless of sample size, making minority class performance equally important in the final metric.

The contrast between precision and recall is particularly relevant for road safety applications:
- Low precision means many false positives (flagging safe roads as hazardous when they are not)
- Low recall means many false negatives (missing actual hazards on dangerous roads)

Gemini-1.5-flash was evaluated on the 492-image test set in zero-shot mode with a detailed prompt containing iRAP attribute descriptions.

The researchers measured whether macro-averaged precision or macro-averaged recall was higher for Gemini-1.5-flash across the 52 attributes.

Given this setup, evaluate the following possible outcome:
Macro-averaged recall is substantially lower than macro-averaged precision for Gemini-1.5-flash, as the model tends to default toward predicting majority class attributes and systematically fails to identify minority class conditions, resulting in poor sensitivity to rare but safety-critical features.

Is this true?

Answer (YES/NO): NO